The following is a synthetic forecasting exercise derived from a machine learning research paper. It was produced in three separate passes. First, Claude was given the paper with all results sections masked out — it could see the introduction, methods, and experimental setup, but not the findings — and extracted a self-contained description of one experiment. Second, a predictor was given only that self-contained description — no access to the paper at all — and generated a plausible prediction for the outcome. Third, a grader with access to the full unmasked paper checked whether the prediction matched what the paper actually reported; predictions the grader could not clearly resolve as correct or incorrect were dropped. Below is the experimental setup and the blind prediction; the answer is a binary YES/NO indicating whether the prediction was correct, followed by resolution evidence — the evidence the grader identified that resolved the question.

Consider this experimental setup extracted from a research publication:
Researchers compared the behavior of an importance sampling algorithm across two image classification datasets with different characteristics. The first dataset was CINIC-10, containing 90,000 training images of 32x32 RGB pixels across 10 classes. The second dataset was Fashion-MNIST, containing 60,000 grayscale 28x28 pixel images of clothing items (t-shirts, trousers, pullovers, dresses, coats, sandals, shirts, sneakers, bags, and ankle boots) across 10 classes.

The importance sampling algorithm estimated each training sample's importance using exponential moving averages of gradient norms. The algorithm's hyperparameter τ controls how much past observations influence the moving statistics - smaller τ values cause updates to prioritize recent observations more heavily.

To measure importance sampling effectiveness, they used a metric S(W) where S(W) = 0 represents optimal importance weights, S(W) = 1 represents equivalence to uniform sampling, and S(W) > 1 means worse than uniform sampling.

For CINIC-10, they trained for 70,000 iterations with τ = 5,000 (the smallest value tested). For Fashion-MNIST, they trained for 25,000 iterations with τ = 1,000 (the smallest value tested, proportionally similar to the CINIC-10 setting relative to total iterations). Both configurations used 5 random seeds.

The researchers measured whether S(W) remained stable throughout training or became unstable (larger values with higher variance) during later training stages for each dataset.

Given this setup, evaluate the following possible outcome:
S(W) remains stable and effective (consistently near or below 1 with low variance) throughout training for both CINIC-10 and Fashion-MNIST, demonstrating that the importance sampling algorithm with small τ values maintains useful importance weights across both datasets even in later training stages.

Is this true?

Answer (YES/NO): NO